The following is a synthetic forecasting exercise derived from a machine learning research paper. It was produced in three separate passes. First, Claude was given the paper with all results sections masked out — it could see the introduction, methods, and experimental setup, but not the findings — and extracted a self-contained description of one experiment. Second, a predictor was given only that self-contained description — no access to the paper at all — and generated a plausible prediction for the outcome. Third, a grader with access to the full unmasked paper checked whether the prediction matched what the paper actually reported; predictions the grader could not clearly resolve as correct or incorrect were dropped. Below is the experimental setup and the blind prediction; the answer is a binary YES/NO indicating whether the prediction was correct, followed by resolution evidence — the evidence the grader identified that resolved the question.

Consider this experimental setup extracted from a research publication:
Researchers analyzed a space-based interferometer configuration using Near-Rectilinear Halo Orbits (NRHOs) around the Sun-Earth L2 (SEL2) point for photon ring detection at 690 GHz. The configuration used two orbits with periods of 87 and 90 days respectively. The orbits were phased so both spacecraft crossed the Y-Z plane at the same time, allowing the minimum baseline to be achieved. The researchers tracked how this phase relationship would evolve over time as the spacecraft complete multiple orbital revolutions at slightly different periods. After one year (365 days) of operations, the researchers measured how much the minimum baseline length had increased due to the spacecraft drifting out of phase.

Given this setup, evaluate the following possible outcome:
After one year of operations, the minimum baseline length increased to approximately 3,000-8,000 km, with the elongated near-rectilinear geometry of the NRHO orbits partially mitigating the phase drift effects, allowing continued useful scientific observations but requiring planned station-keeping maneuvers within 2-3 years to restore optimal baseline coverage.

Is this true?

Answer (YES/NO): NO